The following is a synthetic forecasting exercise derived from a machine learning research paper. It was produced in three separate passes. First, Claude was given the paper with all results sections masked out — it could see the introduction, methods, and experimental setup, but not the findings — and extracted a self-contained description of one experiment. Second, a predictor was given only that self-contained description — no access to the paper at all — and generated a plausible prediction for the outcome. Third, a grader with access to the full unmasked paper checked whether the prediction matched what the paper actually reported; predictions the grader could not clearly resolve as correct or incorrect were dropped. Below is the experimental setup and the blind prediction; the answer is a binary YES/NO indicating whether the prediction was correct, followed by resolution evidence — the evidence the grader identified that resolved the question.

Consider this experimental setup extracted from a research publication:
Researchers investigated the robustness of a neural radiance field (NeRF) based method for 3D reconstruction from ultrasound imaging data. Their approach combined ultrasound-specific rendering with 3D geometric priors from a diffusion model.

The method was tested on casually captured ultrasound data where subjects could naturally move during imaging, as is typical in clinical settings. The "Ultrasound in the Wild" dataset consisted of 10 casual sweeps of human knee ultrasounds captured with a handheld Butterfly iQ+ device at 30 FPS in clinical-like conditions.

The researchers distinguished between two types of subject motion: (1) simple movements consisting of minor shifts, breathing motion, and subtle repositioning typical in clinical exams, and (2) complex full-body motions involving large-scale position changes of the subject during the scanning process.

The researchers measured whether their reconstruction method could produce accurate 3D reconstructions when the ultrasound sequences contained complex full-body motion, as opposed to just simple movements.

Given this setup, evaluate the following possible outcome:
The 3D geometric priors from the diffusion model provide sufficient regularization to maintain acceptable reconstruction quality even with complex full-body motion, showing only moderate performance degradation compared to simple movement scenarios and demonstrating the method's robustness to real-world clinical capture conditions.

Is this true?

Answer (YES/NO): NO